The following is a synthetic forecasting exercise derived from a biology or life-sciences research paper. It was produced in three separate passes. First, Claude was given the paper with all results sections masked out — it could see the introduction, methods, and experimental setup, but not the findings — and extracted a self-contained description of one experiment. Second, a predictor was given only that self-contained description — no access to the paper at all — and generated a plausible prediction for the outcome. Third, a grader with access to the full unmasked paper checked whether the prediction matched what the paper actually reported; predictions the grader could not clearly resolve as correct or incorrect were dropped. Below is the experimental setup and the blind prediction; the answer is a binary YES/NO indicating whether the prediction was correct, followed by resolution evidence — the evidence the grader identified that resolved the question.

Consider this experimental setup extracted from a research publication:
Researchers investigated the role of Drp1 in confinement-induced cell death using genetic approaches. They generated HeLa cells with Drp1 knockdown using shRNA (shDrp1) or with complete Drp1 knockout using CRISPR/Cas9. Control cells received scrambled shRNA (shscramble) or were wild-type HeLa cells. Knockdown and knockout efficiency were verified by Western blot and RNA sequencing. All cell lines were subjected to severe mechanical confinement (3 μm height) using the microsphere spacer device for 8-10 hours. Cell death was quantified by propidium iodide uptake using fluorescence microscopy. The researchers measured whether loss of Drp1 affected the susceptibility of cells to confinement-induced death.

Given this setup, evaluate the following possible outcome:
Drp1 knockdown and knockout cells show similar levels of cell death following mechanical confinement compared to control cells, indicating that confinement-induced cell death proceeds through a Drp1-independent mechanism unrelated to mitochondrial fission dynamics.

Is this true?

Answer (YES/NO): NO